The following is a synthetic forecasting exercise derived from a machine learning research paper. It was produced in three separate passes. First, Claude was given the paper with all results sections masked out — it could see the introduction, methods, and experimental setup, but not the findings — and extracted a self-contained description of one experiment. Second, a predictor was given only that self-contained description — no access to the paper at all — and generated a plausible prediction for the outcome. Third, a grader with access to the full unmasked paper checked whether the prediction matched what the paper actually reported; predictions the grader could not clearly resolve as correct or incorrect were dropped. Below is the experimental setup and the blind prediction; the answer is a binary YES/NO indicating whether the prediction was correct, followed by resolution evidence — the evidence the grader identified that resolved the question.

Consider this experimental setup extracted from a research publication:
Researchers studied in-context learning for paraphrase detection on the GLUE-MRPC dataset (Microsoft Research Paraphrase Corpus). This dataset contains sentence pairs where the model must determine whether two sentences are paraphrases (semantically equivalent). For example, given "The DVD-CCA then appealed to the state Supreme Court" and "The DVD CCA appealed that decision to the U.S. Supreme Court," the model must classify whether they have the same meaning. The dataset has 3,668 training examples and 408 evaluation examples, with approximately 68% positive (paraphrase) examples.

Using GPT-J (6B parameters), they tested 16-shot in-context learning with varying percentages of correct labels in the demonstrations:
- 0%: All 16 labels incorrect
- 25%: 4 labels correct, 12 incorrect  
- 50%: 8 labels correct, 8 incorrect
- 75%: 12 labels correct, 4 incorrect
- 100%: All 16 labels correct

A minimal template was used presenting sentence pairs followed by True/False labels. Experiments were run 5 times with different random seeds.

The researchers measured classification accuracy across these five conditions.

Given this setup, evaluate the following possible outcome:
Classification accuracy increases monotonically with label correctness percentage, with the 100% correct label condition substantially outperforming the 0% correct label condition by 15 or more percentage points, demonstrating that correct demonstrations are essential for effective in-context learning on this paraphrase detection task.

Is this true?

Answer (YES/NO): YES